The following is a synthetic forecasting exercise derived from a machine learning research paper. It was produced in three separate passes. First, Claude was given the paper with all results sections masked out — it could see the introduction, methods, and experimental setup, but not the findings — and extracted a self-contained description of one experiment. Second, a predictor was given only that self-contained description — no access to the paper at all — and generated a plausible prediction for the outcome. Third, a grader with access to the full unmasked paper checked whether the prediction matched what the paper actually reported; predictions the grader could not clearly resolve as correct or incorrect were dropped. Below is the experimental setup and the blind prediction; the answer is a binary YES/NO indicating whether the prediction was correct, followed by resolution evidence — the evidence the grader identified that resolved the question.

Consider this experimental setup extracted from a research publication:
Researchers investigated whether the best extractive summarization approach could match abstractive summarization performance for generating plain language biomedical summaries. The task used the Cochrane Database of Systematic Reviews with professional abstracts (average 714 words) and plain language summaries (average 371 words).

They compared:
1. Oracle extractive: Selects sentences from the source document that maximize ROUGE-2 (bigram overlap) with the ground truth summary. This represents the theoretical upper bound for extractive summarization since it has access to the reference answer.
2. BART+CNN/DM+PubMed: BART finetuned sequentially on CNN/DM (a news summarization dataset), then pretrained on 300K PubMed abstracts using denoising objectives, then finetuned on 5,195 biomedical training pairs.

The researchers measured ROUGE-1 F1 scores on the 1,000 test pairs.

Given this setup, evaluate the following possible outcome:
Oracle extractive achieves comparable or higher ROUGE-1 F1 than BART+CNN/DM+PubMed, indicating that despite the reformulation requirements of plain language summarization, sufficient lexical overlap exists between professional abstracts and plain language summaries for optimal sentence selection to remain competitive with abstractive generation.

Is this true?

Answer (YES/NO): YES